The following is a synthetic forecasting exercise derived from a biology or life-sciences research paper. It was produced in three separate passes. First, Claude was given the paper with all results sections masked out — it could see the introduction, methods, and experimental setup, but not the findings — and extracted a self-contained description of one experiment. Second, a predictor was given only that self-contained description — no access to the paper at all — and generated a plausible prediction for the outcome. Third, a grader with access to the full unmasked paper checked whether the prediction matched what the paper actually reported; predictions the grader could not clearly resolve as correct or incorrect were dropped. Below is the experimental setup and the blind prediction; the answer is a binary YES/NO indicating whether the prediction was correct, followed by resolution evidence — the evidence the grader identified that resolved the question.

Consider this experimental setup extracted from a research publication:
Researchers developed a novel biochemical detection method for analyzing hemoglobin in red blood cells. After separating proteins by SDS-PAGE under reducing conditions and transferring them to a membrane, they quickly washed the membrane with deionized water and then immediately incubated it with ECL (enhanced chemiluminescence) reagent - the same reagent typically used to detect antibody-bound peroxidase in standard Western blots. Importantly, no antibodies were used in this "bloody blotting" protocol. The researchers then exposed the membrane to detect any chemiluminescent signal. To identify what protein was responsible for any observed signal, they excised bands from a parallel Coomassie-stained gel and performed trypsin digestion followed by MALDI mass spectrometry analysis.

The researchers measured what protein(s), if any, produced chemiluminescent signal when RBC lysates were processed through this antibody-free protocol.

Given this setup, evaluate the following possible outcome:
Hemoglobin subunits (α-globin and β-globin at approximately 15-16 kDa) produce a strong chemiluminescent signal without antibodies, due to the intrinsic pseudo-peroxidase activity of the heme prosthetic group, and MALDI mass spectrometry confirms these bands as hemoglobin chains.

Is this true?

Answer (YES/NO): NO